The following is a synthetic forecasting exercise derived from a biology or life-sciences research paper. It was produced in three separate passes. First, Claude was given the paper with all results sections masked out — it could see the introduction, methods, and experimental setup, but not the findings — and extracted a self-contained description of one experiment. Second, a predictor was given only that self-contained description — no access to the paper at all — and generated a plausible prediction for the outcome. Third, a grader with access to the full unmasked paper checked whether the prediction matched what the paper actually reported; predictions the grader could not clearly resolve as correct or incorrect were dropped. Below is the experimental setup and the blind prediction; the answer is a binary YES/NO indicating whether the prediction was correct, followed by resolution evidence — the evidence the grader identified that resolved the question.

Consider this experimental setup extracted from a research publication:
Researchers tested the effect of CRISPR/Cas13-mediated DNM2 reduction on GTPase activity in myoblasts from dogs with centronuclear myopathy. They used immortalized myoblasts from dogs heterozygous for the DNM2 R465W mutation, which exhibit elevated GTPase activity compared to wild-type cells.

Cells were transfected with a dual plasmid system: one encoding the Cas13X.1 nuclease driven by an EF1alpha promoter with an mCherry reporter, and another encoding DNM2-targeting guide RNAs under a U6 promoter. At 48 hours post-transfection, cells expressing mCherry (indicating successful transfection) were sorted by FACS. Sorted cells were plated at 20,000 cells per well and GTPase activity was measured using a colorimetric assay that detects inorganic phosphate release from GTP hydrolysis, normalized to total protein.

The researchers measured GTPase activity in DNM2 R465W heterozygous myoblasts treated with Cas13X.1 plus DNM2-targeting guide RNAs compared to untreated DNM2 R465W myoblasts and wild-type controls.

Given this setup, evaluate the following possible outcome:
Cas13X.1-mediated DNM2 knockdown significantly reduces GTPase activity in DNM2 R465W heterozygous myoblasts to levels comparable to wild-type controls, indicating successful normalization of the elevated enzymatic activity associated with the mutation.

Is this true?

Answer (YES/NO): NO